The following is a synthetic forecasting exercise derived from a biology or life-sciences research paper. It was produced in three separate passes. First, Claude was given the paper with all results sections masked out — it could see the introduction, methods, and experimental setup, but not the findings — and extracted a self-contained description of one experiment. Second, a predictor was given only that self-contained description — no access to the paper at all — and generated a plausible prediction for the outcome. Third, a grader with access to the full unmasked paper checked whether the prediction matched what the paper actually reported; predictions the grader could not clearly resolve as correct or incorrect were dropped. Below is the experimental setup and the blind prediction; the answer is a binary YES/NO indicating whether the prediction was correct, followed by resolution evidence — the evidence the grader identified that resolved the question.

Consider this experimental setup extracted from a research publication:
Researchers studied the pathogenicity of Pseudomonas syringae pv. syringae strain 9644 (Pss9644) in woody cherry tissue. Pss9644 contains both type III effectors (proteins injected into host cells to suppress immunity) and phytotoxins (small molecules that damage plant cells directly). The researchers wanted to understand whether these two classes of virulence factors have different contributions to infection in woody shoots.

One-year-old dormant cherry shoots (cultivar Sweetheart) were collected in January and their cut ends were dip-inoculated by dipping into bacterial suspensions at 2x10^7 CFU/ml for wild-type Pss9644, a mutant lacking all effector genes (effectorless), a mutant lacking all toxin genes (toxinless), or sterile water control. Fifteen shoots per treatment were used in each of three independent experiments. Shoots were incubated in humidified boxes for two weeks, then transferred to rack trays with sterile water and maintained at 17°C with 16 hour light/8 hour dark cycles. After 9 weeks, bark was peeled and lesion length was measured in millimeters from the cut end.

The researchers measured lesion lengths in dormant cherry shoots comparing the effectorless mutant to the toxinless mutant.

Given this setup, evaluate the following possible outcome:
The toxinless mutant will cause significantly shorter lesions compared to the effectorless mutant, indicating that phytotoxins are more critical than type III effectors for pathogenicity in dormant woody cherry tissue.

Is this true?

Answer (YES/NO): NO